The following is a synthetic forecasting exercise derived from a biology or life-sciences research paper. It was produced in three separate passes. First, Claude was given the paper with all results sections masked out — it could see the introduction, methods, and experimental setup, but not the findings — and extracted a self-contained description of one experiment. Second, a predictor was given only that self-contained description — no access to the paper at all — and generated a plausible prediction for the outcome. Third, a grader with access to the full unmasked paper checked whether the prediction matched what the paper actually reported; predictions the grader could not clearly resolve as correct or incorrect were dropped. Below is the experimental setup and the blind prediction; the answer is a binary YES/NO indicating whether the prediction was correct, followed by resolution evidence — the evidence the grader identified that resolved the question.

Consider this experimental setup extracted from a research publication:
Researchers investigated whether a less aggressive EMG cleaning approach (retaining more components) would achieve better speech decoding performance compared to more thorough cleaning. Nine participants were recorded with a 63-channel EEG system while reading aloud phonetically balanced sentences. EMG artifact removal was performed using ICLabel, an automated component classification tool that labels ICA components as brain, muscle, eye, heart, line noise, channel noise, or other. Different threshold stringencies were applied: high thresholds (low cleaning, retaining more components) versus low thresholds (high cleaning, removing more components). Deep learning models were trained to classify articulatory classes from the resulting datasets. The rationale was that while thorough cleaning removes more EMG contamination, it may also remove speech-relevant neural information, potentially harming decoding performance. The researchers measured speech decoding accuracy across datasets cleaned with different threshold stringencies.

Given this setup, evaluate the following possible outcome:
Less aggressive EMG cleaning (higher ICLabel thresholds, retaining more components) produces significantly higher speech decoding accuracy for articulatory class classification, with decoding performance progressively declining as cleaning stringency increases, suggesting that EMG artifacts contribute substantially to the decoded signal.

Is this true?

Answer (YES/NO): YES